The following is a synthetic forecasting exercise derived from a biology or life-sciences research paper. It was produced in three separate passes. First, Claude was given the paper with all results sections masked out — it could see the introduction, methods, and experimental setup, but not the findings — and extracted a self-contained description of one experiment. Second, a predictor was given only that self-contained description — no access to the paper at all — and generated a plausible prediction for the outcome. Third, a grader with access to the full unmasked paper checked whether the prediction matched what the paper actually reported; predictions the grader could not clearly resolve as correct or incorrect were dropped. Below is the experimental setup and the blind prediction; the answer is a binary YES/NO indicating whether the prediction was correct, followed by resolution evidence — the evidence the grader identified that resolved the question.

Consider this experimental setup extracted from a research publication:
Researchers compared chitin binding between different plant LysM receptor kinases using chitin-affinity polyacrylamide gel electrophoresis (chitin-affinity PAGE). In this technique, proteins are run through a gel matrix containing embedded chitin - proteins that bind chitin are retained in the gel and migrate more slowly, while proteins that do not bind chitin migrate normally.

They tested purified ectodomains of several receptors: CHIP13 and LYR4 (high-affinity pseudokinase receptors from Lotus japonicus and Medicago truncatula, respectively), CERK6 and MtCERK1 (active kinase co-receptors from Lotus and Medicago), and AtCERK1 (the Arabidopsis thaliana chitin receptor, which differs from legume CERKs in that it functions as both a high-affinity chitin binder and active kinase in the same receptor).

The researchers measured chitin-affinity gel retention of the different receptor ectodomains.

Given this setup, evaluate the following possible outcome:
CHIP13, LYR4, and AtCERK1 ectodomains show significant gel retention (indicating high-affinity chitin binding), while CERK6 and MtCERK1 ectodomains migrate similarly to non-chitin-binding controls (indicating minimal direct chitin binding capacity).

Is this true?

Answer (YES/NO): YES